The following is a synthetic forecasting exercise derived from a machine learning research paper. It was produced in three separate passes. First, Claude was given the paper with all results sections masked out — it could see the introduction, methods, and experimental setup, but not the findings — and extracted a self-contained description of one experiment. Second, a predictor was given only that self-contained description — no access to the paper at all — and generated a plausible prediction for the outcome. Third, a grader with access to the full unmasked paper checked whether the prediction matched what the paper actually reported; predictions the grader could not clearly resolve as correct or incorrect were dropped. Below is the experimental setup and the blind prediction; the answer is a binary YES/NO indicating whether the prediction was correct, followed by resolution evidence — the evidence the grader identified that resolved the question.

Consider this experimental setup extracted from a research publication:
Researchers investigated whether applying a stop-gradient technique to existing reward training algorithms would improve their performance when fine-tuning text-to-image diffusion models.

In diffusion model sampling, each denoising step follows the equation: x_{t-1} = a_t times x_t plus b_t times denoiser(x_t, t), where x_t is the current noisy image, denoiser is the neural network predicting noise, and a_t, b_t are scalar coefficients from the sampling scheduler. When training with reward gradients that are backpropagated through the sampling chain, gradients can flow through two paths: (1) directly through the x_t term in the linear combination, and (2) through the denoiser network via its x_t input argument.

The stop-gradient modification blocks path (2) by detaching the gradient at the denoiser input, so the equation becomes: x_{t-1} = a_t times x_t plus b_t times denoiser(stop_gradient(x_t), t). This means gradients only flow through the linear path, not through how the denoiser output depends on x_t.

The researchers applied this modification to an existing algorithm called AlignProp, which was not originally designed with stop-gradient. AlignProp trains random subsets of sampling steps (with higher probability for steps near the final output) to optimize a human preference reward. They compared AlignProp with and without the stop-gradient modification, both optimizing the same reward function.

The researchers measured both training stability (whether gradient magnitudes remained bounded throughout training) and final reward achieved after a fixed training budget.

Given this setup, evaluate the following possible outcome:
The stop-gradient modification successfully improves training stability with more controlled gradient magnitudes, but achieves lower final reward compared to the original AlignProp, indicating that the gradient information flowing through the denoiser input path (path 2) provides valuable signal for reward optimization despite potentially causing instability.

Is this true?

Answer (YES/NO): NO